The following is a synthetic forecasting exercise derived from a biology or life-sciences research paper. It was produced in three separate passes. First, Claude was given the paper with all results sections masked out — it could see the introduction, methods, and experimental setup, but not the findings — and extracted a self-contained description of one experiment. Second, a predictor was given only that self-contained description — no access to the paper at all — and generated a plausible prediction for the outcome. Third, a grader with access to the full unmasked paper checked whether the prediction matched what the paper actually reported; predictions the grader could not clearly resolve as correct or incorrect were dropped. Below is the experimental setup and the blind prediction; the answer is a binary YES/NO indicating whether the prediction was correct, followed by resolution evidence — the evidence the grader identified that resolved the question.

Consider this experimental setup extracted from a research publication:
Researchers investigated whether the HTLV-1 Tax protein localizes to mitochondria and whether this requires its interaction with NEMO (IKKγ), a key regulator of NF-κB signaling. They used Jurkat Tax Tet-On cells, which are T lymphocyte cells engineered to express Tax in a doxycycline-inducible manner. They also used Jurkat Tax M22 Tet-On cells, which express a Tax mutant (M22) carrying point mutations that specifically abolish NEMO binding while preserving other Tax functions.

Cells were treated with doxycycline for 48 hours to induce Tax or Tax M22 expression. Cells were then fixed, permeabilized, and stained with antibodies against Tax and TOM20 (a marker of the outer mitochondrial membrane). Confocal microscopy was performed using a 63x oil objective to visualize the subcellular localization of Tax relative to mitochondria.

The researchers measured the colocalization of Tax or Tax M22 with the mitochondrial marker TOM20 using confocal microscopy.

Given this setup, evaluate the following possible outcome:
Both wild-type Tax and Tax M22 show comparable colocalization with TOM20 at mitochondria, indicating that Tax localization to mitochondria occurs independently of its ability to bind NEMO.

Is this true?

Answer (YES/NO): NO